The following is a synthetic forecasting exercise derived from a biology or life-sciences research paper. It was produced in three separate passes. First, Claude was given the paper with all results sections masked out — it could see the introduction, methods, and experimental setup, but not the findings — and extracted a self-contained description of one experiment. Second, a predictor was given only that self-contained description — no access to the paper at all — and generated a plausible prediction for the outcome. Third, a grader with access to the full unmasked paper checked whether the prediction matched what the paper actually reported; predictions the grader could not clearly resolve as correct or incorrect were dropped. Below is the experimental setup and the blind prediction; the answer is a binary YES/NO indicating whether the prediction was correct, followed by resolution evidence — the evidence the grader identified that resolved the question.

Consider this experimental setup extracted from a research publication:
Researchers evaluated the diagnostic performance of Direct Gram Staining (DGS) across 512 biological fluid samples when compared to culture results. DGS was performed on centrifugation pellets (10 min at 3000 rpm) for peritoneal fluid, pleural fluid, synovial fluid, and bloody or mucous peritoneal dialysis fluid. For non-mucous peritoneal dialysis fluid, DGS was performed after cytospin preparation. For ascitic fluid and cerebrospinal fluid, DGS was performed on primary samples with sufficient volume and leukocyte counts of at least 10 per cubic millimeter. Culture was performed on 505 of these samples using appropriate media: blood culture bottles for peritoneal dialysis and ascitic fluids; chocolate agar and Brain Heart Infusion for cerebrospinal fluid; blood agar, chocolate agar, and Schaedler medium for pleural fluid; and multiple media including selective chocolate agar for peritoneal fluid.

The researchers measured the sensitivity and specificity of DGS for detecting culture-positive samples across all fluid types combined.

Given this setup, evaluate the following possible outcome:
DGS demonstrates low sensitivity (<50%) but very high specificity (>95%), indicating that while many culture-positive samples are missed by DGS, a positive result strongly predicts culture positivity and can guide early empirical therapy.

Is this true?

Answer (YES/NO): NO